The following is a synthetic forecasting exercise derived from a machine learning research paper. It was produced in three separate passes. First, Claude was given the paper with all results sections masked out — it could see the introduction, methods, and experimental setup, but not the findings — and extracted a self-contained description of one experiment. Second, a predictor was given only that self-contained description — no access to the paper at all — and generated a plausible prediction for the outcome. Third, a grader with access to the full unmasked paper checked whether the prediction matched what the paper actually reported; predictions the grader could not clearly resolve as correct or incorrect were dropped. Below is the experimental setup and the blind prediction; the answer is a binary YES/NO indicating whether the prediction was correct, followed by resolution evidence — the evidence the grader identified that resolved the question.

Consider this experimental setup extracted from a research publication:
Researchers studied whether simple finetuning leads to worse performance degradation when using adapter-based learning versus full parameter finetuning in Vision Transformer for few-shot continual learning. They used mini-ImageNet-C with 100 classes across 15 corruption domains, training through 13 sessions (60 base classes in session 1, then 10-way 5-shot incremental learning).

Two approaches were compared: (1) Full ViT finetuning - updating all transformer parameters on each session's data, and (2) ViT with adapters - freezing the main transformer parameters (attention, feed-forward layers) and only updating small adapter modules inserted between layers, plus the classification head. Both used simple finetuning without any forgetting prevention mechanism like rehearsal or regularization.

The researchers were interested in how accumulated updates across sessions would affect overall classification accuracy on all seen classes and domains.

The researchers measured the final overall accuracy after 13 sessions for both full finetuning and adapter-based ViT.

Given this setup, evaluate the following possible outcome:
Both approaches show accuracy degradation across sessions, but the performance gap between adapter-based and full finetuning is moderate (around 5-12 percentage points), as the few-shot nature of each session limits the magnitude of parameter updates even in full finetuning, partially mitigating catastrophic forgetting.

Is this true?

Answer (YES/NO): YES